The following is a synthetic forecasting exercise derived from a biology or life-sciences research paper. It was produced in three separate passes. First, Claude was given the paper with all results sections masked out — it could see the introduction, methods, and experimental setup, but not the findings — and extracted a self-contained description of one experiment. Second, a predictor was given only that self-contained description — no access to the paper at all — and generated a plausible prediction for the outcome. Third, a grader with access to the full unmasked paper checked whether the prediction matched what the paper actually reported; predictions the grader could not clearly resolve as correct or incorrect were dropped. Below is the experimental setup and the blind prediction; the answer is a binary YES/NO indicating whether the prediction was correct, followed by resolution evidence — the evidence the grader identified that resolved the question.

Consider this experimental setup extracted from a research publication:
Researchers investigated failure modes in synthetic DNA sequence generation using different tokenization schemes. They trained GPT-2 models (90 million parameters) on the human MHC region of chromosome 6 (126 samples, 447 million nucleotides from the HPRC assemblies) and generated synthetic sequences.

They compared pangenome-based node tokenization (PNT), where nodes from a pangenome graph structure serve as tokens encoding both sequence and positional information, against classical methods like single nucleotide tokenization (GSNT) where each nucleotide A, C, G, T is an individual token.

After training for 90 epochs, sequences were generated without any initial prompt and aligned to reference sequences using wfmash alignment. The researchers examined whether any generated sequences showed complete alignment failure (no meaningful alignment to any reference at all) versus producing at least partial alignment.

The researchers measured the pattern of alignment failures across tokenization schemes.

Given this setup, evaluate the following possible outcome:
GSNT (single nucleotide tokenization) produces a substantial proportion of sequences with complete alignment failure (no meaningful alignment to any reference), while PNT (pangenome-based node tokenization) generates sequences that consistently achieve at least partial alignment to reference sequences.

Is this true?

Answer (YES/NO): NO